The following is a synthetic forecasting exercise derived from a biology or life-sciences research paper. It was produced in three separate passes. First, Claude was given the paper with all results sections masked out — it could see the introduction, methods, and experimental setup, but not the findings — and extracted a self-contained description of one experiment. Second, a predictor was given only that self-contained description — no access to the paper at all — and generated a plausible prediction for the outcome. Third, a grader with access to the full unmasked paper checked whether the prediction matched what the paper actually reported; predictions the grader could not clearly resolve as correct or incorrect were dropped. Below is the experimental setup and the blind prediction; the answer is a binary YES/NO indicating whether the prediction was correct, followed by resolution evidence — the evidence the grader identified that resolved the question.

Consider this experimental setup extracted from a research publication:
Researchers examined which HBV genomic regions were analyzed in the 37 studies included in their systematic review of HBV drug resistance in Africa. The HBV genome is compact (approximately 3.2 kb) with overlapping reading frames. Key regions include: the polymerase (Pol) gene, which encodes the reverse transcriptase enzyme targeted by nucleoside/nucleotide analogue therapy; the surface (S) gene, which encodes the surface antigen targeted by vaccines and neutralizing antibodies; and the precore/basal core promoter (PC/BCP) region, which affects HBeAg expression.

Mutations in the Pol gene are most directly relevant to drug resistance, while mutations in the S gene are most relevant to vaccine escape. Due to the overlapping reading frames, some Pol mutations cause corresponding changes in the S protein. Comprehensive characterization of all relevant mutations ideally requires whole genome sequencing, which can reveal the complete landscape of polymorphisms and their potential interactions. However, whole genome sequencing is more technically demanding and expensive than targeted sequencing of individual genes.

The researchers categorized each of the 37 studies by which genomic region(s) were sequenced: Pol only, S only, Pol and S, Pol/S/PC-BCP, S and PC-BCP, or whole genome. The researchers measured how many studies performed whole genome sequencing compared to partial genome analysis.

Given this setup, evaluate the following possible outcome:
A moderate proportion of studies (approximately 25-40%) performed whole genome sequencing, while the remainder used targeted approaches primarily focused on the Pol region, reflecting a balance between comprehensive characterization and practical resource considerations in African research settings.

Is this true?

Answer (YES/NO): NO